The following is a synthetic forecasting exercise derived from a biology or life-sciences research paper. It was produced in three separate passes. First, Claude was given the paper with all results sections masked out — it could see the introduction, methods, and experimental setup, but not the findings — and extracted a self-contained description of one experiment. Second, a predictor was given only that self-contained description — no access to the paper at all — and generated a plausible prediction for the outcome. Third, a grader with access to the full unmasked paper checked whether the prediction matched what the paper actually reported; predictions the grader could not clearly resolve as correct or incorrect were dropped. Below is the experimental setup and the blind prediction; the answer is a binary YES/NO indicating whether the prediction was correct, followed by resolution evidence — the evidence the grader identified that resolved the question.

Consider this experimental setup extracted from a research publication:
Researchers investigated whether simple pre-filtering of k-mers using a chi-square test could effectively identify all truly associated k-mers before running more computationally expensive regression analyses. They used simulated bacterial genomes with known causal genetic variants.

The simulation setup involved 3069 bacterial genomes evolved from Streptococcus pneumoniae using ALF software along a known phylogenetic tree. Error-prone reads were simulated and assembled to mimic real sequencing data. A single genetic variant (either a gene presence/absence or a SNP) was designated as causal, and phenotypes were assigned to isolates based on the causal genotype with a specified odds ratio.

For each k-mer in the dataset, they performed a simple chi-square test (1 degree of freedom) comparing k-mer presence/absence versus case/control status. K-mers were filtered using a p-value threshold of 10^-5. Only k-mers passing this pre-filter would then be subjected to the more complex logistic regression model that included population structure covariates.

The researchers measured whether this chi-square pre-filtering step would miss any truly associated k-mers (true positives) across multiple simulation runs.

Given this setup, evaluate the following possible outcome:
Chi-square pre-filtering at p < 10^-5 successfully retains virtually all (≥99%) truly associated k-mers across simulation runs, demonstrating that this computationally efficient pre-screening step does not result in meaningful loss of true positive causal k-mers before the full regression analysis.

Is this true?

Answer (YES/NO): YES